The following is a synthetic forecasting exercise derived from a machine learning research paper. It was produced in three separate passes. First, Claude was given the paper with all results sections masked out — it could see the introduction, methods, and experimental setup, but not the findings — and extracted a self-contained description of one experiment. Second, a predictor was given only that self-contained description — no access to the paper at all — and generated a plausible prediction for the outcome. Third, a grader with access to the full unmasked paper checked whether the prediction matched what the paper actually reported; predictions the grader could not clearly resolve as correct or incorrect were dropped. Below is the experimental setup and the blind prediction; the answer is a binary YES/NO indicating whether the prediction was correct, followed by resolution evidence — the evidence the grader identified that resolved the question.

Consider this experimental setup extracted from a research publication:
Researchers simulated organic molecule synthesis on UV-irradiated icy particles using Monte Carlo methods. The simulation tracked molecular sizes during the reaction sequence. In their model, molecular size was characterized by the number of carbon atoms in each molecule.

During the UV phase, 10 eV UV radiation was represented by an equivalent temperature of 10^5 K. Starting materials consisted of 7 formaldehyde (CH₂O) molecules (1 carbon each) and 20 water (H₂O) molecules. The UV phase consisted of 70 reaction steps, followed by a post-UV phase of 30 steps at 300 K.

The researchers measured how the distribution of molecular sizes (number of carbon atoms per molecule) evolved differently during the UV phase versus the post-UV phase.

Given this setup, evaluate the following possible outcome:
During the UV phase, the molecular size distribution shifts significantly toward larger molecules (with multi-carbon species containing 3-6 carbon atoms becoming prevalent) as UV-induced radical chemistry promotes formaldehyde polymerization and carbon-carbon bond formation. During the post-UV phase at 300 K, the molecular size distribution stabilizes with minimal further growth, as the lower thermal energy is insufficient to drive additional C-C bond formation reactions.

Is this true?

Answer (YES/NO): NO